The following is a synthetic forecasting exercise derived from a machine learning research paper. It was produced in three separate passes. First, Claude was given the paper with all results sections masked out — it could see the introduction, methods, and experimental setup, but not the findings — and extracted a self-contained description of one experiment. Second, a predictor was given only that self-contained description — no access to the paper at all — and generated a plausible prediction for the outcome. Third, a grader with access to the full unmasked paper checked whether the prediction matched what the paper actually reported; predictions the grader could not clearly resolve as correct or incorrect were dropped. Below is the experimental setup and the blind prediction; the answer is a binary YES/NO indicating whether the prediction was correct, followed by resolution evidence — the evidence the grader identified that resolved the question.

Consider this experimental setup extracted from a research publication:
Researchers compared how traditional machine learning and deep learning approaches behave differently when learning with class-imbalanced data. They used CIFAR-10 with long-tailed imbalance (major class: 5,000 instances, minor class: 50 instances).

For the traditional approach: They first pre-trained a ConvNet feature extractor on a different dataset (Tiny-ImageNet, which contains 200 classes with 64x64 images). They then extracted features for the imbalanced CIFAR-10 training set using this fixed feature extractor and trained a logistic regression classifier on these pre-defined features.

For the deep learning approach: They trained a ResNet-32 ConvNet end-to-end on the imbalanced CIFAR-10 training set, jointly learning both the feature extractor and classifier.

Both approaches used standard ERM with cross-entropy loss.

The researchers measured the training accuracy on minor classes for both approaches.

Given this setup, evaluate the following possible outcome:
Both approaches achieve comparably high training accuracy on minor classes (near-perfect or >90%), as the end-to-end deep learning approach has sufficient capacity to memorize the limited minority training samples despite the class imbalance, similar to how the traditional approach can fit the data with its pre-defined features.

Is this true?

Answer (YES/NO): NO